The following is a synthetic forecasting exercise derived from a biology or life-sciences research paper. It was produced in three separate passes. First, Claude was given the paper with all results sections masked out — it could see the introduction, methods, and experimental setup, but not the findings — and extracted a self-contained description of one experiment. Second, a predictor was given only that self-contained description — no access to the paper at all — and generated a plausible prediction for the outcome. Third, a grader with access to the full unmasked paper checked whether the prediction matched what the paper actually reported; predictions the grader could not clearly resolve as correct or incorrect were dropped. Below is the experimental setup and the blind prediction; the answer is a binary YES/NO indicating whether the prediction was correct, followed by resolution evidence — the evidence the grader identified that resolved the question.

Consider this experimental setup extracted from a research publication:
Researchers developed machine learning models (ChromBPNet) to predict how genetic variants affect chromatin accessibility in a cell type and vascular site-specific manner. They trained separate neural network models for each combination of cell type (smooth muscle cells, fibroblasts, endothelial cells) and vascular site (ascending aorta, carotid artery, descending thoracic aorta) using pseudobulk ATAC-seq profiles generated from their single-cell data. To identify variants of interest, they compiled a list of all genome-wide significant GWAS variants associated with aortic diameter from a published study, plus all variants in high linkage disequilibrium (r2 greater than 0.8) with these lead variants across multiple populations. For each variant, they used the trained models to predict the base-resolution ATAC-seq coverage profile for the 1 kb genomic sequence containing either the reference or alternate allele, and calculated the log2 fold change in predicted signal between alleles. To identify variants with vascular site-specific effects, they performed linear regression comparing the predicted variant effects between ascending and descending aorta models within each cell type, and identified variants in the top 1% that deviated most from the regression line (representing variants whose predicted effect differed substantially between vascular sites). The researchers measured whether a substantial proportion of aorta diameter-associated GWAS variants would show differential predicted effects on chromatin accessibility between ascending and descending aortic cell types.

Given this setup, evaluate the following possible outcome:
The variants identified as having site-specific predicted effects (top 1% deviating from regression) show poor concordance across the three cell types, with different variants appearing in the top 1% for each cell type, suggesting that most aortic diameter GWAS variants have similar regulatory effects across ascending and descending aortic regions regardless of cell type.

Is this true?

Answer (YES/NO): NO